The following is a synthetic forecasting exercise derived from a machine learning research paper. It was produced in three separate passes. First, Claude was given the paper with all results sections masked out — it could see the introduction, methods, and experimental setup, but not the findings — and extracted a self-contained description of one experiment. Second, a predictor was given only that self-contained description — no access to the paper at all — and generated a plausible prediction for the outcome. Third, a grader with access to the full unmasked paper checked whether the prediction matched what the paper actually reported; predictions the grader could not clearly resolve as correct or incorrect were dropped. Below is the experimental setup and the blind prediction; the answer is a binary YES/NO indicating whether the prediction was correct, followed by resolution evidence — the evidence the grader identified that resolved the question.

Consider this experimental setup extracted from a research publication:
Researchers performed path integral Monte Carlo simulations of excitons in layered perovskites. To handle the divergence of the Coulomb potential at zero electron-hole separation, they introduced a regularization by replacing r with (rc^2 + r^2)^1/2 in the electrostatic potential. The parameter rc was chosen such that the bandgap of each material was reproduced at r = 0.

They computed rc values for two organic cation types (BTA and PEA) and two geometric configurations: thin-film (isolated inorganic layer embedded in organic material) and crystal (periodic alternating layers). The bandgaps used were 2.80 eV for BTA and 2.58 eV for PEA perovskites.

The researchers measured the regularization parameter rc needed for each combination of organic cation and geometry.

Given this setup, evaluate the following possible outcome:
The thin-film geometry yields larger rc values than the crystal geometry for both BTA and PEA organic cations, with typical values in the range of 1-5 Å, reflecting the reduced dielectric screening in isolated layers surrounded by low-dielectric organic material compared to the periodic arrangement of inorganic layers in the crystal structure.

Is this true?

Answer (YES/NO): NO